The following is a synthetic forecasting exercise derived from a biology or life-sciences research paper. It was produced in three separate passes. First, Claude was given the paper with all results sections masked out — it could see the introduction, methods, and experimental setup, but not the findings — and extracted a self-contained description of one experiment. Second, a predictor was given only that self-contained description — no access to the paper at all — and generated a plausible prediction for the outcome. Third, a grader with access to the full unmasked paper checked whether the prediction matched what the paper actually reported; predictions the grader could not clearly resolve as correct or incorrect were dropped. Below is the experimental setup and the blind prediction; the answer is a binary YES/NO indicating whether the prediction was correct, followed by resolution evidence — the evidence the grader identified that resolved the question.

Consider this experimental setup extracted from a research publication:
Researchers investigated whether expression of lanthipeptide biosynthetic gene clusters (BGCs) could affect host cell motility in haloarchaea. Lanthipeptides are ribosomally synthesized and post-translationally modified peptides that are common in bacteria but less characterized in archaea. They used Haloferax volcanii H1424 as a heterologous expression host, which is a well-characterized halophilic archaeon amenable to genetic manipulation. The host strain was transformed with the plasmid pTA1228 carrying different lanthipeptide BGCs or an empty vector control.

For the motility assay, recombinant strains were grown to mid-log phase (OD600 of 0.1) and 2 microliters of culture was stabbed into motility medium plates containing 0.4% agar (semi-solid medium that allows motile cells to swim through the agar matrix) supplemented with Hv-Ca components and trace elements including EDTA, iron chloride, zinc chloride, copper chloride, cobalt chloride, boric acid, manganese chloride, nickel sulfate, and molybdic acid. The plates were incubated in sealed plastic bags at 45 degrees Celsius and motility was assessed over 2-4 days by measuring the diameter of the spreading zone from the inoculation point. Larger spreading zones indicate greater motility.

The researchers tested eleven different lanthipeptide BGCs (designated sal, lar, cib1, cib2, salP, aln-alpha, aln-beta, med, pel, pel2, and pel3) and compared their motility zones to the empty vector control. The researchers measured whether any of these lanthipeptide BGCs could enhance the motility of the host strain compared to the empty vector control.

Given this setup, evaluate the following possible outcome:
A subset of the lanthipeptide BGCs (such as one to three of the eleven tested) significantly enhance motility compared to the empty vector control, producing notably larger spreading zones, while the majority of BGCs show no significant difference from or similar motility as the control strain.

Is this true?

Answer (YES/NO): YES